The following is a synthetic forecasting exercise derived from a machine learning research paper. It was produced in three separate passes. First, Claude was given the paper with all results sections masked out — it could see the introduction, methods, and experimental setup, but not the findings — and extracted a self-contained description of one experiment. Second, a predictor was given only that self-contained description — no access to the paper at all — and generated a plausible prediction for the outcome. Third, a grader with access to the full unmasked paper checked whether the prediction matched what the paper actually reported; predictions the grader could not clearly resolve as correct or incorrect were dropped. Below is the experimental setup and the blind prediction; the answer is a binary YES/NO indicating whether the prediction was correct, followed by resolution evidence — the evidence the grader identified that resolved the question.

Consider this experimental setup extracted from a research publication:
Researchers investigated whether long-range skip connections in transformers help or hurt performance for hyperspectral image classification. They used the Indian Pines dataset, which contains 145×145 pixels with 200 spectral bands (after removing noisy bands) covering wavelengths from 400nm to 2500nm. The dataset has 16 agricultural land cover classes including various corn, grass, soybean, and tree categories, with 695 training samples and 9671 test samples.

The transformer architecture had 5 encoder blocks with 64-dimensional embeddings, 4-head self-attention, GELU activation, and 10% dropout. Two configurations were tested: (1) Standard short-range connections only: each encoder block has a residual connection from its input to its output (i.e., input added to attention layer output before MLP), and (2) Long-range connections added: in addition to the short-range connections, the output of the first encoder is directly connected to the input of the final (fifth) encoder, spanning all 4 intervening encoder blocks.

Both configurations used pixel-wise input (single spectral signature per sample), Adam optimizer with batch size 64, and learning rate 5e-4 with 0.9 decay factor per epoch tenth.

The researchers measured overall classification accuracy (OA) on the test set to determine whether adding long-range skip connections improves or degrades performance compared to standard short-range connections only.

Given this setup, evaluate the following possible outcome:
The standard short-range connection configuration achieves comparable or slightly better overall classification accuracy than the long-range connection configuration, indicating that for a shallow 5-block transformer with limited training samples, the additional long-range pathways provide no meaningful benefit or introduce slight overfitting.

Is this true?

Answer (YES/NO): NO